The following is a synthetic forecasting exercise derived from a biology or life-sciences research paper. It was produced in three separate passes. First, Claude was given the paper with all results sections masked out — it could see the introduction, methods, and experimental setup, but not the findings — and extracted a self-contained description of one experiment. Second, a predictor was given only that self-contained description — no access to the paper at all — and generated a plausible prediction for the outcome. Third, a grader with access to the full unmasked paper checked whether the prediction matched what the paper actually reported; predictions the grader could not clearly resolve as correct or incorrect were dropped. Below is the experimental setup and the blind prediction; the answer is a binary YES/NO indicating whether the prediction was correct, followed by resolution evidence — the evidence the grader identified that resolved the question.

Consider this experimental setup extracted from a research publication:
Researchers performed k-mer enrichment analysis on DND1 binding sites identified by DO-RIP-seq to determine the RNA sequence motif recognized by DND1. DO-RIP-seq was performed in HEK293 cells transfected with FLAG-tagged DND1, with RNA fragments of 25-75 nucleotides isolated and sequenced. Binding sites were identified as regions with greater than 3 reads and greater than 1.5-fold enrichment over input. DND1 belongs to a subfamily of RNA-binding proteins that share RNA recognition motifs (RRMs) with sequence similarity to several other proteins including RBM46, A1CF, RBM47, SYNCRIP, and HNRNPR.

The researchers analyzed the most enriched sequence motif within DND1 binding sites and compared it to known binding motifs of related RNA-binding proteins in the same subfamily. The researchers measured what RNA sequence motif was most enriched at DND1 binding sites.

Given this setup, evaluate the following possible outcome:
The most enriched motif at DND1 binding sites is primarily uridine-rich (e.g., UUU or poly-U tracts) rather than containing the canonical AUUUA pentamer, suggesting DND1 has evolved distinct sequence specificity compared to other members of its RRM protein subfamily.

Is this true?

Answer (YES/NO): NO